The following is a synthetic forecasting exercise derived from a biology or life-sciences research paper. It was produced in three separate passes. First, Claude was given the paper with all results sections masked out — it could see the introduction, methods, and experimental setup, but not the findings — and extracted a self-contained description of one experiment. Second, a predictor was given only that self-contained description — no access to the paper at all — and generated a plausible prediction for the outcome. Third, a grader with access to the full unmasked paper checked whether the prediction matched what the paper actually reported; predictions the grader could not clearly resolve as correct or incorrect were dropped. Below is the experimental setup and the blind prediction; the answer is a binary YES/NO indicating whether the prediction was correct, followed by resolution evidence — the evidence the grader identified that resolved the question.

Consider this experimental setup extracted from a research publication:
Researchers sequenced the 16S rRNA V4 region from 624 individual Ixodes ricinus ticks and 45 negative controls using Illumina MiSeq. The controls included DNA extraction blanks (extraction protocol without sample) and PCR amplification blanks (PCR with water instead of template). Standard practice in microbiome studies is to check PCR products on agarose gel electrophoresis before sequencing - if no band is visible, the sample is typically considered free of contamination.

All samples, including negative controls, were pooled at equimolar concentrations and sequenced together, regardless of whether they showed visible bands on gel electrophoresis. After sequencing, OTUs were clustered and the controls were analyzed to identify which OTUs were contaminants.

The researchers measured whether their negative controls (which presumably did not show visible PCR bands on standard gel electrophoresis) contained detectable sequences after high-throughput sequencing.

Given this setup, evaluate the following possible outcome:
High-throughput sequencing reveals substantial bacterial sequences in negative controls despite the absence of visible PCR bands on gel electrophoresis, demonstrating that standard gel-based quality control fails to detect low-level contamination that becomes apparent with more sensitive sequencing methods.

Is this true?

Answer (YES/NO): YES